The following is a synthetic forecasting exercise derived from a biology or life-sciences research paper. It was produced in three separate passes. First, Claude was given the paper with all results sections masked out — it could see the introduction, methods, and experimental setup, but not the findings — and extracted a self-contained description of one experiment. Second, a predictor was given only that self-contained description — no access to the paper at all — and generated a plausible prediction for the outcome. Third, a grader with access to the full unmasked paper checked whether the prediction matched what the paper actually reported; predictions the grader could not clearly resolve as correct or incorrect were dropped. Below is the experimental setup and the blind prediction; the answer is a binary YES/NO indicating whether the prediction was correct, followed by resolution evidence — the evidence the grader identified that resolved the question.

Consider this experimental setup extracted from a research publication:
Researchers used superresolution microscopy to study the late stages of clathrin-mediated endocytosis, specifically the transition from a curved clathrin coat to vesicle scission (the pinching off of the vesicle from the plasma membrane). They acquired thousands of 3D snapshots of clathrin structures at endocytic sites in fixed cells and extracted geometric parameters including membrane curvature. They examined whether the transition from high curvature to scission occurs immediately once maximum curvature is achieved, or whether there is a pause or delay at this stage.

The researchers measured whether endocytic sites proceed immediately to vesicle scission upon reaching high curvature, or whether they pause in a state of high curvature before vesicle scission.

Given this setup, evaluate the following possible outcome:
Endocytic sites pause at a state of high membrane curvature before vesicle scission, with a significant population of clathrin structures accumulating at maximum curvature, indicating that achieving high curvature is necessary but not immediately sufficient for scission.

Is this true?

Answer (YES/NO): YES